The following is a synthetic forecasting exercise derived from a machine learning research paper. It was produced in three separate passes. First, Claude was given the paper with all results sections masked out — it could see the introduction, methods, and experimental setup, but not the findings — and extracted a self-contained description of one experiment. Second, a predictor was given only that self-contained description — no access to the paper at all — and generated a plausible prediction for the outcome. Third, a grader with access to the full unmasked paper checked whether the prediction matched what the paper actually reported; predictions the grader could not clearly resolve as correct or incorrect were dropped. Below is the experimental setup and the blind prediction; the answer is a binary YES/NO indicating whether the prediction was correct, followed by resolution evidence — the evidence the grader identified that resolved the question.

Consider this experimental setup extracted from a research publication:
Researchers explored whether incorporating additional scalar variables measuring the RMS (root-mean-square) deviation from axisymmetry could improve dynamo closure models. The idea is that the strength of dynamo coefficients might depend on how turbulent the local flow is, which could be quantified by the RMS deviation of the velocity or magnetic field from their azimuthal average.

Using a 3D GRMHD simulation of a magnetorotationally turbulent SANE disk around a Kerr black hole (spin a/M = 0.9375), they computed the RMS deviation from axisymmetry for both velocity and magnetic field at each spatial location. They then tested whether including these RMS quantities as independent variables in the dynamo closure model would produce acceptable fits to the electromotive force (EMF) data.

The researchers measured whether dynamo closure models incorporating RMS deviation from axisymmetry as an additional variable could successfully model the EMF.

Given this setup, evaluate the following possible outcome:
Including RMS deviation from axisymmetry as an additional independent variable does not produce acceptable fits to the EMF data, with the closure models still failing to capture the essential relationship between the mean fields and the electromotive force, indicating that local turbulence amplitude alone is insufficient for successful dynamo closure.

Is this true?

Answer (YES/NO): YES